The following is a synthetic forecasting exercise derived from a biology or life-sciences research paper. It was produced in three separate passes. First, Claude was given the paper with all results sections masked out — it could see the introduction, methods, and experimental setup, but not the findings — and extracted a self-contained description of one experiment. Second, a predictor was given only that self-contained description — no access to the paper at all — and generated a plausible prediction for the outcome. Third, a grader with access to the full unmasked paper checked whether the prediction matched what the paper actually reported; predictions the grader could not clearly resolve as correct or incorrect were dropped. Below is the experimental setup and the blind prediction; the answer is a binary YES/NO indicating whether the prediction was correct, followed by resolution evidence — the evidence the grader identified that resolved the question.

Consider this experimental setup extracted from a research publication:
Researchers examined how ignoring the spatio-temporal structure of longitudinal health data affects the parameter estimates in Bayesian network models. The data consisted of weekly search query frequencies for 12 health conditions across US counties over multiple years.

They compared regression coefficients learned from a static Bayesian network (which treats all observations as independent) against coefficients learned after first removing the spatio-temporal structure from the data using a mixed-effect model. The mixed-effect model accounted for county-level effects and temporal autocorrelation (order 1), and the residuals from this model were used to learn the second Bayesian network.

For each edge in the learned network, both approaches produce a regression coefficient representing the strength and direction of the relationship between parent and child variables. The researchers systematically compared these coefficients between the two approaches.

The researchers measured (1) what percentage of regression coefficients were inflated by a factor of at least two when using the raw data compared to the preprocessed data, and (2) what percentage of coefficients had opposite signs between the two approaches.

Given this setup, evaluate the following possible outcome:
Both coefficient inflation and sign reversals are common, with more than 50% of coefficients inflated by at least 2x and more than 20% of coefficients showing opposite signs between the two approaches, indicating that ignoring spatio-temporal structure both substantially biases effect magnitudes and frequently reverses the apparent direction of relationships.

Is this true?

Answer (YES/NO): YES